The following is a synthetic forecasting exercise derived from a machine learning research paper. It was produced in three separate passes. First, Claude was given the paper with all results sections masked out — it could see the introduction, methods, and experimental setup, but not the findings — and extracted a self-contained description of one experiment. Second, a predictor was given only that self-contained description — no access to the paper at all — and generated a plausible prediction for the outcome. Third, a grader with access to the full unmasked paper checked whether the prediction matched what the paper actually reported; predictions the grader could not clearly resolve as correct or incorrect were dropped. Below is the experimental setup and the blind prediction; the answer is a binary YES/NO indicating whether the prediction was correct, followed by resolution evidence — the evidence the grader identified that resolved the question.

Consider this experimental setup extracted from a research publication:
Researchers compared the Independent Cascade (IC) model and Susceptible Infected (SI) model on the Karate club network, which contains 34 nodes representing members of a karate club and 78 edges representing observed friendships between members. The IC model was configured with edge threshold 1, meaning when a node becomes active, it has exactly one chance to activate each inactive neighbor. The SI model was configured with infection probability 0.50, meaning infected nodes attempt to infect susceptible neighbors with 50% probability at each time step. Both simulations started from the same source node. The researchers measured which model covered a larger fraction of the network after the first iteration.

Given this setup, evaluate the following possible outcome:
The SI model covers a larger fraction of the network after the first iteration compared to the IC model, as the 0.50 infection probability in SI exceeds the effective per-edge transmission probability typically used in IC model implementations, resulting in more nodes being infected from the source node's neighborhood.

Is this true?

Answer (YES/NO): NO